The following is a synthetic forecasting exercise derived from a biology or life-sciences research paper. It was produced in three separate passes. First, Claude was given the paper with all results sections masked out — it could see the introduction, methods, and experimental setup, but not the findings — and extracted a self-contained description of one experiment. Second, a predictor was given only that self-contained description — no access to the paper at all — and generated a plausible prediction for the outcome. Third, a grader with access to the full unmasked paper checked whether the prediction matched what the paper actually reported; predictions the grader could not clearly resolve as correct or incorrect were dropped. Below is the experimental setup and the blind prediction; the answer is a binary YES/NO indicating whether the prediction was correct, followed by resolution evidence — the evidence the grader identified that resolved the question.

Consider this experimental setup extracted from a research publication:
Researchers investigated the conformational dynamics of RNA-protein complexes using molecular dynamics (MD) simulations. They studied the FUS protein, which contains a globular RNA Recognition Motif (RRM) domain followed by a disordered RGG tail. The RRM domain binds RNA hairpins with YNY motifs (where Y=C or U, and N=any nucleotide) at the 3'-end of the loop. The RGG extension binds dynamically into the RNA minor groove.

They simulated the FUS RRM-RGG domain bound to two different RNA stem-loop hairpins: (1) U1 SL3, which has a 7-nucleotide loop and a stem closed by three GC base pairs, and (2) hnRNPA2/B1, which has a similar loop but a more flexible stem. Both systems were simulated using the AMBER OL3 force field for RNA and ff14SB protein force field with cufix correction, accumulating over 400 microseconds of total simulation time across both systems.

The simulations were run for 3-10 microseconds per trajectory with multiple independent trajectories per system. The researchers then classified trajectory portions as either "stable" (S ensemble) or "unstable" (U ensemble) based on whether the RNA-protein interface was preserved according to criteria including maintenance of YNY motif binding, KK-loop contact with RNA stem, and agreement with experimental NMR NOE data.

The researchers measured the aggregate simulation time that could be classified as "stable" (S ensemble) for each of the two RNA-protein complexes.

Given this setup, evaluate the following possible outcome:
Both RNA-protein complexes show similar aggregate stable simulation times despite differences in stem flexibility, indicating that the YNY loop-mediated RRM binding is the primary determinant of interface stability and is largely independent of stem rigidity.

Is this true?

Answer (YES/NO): NO